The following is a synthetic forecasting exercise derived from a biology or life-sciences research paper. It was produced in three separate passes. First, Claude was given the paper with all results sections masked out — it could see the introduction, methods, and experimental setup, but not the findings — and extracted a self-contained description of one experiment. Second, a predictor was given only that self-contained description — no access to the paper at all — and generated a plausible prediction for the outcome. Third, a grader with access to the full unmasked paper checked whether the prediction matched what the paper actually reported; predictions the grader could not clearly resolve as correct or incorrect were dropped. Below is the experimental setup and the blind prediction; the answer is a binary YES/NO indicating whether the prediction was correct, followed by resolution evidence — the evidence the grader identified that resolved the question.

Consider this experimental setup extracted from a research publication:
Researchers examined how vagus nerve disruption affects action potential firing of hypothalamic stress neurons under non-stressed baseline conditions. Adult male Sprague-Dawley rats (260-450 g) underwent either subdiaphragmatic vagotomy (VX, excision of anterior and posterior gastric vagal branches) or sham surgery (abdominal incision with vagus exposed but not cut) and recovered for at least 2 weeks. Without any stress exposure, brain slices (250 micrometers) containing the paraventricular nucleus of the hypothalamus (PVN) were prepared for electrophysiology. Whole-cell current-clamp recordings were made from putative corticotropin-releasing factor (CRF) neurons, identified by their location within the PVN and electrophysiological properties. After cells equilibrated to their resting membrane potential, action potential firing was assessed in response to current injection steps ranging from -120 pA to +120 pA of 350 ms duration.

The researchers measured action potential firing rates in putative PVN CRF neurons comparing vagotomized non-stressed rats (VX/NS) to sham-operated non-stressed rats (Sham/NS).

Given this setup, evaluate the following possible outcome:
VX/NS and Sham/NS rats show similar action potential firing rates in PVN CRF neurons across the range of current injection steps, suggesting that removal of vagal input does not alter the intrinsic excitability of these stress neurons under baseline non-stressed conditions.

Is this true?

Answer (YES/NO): NO